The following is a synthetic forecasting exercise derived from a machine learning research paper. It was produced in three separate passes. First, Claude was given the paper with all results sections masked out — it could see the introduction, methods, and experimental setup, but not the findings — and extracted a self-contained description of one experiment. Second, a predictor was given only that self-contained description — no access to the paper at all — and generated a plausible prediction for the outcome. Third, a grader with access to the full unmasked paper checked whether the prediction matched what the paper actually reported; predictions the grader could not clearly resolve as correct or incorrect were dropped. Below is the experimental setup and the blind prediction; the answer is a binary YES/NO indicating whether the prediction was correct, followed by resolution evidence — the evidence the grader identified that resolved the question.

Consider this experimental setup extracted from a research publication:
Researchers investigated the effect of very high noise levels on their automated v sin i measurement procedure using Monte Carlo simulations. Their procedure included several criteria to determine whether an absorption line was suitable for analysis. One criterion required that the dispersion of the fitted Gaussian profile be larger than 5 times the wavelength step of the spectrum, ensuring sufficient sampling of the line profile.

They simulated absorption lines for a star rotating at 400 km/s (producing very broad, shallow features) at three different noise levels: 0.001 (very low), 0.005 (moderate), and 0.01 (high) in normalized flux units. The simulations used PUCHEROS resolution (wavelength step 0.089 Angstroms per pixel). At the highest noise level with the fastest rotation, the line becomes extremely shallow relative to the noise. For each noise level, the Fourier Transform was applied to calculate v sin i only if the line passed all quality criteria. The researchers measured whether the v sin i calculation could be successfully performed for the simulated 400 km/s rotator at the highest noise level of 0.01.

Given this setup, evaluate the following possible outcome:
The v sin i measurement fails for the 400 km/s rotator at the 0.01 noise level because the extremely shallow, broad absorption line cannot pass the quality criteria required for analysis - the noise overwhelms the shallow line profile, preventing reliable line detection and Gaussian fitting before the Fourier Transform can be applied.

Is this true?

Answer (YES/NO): NO